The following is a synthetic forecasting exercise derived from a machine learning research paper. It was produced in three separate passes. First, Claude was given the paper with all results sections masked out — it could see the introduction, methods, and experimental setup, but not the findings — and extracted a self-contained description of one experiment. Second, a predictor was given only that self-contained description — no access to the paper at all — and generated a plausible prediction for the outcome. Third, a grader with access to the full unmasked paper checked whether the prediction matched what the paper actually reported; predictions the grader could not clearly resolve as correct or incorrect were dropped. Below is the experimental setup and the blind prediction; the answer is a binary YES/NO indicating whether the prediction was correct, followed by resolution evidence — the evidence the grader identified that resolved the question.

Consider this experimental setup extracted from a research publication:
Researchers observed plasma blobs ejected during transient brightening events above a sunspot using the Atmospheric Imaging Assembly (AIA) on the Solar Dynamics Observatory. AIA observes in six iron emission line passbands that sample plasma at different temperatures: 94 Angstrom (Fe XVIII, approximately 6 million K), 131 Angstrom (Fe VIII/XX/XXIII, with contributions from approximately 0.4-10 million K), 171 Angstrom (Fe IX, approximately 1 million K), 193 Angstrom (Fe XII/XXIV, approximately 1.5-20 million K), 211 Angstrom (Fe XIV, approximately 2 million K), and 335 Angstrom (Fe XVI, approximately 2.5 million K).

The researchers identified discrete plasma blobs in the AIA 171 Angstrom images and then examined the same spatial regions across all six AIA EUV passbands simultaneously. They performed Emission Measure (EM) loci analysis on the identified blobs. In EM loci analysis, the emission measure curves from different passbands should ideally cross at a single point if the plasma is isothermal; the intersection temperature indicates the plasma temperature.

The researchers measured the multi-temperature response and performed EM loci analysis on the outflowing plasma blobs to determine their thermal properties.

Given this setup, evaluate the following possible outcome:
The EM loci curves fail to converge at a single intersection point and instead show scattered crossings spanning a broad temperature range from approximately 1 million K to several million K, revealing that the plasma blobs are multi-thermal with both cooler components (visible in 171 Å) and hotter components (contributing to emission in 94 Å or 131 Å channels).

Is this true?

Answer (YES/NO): NO